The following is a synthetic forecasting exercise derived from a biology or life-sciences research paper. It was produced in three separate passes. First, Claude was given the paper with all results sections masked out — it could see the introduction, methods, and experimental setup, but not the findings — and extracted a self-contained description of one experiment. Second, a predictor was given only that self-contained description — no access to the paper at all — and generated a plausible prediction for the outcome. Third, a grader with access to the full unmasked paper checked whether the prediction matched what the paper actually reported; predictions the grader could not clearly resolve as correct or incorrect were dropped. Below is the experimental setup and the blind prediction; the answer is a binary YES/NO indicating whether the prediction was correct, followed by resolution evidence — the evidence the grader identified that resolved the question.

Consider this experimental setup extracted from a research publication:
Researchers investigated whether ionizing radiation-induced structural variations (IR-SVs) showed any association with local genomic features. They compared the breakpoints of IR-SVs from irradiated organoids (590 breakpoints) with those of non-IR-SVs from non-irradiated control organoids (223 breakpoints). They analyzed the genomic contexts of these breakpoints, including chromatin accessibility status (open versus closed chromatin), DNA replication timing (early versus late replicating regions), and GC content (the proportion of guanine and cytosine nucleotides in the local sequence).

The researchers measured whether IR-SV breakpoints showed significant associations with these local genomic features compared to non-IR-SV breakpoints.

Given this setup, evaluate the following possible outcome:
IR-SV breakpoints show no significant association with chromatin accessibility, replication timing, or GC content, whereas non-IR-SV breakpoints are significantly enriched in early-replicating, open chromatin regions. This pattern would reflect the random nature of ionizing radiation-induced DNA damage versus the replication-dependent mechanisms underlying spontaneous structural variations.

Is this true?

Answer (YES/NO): NO